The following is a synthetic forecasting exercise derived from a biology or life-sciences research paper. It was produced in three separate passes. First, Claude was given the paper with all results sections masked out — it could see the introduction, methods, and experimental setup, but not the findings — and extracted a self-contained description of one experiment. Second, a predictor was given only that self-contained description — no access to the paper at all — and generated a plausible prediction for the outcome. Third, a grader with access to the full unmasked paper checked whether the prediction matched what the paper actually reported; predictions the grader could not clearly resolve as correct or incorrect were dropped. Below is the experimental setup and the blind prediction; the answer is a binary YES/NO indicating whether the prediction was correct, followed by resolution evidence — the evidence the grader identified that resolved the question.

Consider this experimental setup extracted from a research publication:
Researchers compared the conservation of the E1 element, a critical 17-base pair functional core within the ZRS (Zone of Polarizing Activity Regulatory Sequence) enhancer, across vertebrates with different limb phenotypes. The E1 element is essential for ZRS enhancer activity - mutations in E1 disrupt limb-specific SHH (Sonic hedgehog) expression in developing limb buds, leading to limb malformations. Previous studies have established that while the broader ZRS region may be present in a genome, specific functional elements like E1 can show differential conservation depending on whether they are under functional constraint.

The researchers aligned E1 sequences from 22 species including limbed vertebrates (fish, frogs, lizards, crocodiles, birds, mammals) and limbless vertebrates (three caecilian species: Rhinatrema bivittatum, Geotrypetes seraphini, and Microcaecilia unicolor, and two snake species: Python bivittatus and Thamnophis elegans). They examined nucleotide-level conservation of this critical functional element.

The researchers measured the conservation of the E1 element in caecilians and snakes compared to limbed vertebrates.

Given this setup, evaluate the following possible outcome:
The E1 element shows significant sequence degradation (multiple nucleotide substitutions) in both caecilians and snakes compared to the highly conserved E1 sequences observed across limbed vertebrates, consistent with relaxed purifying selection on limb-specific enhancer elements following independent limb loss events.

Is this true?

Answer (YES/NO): NO